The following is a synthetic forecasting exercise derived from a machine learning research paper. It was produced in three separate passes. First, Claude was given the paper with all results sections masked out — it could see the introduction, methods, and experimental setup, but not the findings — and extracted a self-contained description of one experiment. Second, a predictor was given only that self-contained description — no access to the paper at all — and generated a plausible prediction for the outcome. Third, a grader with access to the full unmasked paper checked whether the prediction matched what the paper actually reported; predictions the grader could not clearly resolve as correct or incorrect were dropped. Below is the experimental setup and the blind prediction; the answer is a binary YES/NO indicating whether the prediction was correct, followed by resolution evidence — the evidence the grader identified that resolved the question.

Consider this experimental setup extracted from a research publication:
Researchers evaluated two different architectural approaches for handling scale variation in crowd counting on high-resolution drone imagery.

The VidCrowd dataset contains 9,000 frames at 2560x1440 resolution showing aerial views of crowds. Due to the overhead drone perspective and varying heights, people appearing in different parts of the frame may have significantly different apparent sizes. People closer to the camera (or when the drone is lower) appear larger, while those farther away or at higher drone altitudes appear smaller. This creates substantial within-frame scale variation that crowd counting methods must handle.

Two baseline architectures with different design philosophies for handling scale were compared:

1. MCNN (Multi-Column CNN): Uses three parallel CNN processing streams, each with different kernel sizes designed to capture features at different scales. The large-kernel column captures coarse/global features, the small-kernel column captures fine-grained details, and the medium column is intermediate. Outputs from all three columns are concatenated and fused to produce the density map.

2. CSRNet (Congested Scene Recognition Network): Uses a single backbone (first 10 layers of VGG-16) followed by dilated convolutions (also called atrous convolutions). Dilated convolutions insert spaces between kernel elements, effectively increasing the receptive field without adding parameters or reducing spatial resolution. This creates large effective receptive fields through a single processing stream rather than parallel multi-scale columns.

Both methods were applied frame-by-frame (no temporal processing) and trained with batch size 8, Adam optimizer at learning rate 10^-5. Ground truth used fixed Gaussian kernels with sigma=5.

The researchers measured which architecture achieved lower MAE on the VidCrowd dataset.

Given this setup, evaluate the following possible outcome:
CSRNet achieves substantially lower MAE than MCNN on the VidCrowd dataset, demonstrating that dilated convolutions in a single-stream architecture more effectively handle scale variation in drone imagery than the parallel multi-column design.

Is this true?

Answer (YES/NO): YES